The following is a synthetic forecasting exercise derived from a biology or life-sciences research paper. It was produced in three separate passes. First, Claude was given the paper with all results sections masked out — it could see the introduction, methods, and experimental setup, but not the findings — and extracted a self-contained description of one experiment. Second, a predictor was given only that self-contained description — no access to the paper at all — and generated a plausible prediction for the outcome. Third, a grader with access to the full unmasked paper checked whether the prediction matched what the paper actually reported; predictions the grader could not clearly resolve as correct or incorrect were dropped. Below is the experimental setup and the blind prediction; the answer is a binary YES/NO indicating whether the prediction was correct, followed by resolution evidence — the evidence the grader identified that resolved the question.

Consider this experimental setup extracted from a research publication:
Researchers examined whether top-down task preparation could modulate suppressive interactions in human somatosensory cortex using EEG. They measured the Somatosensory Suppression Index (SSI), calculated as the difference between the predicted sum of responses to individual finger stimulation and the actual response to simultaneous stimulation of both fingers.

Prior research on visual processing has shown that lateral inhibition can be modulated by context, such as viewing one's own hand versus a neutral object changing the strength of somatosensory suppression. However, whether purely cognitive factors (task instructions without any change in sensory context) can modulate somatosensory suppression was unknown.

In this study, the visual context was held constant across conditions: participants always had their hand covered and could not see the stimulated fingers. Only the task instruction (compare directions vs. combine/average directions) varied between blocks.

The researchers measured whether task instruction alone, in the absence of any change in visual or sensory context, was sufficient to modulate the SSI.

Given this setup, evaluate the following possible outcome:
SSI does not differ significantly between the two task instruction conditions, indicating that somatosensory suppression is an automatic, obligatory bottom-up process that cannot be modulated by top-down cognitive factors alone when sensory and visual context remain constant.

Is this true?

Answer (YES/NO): NO